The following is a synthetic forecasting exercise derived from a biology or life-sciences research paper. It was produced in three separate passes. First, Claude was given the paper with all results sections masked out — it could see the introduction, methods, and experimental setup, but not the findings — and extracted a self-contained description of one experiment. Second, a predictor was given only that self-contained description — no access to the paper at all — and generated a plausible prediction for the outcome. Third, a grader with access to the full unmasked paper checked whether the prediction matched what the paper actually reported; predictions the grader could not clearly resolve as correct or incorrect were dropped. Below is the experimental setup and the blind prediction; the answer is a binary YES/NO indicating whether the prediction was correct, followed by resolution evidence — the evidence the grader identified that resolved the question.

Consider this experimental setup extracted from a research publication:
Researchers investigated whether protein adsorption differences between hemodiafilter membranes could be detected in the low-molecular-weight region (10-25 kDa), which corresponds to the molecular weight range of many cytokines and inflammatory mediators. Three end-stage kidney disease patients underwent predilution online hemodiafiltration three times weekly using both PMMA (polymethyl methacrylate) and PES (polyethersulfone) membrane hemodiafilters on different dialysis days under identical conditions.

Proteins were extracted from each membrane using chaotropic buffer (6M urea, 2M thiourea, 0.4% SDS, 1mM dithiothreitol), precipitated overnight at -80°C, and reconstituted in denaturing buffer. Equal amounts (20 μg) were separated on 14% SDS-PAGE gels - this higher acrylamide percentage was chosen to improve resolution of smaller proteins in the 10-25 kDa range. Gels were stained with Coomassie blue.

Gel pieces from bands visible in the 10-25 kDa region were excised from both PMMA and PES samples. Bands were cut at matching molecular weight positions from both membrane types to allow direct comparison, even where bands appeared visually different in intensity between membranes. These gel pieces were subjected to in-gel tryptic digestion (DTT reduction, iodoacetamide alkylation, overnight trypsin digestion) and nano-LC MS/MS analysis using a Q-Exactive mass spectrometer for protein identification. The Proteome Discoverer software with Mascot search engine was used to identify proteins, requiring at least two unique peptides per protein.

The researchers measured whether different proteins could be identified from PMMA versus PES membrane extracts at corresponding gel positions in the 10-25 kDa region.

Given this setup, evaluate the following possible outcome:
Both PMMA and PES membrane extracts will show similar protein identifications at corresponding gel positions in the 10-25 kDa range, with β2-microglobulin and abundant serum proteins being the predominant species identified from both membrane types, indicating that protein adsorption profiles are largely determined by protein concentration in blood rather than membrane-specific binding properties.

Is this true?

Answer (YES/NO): NO